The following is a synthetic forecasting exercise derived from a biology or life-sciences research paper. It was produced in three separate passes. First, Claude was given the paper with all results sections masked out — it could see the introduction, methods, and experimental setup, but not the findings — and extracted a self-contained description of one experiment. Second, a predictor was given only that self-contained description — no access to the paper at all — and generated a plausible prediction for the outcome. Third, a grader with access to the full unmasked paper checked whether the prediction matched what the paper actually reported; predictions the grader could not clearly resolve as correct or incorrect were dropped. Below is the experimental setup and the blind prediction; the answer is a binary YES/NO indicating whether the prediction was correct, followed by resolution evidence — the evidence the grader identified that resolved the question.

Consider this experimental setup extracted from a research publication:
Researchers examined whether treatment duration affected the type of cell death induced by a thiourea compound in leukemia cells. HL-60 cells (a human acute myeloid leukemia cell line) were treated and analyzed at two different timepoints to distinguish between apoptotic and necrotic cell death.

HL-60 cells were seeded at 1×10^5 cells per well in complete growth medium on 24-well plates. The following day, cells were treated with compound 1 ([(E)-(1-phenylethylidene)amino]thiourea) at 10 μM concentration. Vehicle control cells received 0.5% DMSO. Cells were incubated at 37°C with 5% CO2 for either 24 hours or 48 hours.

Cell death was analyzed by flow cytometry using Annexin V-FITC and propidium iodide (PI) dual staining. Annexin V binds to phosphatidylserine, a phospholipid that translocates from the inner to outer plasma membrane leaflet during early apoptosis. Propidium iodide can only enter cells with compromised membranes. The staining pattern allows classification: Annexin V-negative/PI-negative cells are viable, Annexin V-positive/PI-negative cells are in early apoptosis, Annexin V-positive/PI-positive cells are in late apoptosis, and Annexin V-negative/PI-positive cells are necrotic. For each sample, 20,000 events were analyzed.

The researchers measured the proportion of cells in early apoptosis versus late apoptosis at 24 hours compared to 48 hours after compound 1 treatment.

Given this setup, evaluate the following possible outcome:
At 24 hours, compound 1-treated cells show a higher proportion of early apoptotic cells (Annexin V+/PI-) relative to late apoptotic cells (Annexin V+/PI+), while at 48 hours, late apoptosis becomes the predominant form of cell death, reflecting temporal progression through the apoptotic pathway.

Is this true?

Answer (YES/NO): NO